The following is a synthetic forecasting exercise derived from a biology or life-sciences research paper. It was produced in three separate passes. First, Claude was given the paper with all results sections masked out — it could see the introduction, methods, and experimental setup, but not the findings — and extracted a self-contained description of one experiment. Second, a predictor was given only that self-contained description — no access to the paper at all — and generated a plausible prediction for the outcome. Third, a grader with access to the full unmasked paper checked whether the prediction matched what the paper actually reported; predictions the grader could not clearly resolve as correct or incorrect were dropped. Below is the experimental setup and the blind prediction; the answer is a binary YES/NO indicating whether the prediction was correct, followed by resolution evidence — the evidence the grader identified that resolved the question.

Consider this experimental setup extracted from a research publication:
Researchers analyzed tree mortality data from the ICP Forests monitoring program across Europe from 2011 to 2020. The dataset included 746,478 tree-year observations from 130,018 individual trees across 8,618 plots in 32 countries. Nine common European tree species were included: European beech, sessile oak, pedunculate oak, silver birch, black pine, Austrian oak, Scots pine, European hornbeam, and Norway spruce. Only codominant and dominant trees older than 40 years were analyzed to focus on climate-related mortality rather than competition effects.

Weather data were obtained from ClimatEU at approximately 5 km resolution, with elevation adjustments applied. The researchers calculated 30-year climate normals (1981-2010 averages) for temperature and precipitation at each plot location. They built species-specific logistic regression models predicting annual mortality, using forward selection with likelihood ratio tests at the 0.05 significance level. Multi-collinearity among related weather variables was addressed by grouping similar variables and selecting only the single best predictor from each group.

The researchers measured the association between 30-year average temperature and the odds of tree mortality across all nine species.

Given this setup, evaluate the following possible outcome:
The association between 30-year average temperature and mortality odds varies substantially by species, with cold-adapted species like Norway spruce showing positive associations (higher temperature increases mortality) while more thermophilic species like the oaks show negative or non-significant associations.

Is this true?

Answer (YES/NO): NO